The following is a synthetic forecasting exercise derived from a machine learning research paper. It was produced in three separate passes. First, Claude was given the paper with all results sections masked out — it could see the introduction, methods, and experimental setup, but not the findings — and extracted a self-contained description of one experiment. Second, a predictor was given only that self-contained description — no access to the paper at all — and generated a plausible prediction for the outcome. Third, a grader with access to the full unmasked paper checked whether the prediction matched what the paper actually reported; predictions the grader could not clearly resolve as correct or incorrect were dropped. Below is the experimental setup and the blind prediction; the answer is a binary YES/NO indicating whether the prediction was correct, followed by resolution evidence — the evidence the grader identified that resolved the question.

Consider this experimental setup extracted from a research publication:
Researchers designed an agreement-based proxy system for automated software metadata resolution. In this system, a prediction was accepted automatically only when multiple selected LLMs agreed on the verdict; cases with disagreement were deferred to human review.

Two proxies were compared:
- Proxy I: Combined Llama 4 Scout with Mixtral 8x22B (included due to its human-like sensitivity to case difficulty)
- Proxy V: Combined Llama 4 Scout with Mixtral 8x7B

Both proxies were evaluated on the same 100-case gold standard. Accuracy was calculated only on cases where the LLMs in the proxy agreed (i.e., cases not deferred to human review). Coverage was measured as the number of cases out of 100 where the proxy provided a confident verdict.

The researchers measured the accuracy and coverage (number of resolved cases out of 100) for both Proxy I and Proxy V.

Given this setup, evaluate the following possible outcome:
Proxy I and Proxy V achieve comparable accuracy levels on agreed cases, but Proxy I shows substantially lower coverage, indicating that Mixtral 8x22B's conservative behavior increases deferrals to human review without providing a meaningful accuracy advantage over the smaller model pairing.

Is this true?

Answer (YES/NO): NO